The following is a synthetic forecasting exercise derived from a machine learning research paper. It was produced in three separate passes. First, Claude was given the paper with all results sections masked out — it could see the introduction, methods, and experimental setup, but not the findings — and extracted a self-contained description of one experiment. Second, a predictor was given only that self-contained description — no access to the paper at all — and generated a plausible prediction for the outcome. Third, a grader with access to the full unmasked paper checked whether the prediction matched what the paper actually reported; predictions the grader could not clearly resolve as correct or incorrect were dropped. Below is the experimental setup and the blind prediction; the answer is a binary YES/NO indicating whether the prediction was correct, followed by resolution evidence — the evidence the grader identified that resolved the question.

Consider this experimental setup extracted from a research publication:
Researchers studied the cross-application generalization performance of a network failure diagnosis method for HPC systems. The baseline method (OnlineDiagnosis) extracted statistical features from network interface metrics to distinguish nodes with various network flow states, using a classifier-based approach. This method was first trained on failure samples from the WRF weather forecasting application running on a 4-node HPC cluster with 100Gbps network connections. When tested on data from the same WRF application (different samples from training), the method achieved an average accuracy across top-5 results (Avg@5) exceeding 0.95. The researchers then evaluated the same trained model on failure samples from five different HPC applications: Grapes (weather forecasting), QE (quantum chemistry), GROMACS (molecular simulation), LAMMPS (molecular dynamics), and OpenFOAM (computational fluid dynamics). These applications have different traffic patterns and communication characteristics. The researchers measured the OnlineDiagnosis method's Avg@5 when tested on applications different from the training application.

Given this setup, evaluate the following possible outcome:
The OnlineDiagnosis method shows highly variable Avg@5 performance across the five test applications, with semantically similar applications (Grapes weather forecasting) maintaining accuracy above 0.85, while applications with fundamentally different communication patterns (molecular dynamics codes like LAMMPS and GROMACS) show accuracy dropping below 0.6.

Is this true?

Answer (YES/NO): NO